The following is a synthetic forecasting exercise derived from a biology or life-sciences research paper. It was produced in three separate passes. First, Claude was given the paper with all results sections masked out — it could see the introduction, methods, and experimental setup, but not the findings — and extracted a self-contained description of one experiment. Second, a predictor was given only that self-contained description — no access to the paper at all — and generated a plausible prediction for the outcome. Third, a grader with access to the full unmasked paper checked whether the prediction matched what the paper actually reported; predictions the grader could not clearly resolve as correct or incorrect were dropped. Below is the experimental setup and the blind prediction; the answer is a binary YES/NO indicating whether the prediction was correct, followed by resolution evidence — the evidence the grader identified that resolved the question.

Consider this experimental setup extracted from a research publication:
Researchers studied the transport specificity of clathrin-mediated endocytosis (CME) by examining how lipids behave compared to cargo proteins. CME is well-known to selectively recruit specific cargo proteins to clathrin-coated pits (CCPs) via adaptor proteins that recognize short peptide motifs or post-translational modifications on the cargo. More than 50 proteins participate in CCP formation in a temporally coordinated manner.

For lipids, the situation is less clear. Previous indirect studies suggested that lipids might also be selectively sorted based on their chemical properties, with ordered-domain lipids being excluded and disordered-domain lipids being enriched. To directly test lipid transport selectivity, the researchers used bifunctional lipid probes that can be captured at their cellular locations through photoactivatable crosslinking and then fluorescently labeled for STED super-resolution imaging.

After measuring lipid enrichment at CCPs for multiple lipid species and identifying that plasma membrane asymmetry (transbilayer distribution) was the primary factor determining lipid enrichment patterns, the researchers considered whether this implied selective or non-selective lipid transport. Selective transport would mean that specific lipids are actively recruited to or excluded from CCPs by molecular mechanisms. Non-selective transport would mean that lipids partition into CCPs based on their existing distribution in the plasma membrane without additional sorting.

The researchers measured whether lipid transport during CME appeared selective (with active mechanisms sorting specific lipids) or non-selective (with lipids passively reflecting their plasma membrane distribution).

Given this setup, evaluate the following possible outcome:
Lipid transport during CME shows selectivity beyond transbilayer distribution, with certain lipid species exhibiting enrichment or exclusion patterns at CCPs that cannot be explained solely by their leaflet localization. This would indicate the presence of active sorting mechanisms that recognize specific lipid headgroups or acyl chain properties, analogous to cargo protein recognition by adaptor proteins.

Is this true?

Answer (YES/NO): NO